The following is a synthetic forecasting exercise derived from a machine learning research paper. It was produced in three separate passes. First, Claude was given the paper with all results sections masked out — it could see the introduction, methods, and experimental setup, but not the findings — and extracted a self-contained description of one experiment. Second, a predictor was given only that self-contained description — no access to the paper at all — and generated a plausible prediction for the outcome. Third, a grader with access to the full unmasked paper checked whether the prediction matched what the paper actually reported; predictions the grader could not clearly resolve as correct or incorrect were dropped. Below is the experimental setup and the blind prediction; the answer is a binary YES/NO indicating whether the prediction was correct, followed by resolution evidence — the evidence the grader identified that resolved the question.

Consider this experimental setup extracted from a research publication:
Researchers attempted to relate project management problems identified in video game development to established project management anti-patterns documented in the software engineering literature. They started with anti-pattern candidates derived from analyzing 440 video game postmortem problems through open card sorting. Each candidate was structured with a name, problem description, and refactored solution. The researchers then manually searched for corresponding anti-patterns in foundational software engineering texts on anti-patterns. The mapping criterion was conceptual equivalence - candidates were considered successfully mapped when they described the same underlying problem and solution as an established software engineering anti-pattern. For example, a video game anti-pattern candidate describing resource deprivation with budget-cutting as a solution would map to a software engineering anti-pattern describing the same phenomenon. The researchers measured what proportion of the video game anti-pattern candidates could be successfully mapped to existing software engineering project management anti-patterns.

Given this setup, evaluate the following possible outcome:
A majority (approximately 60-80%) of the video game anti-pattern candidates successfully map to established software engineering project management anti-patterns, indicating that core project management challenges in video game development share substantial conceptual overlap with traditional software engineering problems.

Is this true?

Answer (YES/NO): NO